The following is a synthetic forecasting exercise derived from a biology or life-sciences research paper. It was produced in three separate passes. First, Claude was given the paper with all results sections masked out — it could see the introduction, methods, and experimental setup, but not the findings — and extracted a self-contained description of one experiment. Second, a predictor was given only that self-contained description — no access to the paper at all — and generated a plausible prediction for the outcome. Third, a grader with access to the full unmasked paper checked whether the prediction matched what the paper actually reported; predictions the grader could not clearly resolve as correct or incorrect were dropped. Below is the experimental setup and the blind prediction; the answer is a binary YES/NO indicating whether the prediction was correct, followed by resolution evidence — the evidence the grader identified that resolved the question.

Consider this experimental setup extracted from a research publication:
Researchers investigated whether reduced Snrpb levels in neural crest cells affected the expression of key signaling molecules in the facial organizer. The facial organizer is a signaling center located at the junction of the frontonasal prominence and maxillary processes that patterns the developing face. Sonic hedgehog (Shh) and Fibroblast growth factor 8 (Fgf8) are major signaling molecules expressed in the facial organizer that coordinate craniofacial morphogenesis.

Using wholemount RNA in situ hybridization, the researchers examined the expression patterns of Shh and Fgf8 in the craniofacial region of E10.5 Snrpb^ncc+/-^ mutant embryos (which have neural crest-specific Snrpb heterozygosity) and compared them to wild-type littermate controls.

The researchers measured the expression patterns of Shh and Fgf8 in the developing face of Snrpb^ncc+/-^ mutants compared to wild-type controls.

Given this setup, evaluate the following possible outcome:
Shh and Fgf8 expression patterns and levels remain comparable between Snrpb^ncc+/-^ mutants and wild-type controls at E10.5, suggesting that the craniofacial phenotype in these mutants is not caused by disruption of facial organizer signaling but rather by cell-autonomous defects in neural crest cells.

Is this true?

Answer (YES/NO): NO